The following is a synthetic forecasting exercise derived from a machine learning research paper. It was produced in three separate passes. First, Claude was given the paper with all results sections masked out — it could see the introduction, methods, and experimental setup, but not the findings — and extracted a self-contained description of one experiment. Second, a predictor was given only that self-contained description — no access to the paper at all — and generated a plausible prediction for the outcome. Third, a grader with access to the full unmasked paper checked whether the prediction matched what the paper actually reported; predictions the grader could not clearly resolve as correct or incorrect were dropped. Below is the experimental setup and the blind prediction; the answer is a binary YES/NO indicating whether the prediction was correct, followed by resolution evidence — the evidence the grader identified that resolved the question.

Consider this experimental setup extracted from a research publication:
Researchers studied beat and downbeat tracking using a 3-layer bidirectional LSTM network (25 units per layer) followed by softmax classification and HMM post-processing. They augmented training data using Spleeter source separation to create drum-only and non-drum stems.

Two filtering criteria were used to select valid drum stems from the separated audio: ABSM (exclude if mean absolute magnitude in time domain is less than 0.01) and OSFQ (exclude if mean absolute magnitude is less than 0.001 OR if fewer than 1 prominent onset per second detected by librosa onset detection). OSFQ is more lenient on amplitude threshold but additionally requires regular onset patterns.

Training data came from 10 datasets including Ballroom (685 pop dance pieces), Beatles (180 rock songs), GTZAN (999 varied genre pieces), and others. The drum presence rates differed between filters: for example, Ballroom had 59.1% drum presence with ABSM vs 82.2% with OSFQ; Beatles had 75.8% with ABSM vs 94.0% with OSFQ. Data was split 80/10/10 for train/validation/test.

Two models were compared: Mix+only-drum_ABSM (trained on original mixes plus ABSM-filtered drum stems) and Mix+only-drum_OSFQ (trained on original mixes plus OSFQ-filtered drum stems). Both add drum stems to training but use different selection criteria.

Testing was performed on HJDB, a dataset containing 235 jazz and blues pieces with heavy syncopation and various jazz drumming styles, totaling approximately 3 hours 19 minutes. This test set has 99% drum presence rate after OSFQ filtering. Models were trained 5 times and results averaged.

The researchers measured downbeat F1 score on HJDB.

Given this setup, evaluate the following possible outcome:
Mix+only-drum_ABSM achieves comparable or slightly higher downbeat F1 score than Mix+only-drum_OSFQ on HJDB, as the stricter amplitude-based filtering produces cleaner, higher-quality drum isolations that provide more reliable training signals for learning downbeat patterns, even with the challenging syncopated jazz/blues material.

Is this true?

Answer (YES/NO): NO